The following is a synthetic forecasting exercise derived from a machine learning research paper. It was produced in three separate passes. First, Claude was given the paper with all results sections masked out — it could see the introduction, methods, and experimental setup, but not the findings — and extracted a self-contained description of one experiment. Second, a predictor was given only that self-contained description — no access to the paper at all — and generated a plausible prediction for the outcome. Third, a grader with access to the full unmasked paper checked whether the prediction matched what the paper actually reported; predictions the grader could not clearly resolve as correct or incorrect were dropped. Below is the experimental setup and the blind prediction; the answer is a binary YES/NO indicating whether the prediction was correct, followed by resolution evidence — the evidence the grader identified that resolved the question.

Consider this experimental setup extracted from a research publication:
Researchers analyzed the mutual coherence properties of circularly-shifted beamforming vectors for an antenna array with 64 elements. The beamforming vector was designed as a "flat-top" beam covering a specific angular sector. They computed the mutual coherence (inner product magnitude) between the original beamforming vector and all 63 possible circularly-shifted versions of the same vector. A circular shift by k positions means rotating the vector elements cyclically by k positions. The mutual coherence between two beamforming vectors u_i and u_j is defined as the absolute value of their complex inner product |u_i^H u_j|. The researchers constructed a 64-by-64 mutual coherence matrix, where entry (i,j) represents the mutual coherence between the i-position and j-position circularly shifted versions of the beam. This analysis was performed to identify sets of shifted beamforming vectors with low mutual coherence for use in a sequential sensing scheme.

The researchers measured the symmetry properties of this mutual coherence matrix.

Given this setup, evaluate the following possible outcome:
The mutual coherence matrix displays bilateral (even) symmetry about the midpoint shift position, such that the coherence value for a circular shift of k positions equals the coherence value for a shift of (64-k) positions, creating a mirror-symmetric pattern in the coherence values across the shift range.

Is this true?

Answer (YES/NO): YES